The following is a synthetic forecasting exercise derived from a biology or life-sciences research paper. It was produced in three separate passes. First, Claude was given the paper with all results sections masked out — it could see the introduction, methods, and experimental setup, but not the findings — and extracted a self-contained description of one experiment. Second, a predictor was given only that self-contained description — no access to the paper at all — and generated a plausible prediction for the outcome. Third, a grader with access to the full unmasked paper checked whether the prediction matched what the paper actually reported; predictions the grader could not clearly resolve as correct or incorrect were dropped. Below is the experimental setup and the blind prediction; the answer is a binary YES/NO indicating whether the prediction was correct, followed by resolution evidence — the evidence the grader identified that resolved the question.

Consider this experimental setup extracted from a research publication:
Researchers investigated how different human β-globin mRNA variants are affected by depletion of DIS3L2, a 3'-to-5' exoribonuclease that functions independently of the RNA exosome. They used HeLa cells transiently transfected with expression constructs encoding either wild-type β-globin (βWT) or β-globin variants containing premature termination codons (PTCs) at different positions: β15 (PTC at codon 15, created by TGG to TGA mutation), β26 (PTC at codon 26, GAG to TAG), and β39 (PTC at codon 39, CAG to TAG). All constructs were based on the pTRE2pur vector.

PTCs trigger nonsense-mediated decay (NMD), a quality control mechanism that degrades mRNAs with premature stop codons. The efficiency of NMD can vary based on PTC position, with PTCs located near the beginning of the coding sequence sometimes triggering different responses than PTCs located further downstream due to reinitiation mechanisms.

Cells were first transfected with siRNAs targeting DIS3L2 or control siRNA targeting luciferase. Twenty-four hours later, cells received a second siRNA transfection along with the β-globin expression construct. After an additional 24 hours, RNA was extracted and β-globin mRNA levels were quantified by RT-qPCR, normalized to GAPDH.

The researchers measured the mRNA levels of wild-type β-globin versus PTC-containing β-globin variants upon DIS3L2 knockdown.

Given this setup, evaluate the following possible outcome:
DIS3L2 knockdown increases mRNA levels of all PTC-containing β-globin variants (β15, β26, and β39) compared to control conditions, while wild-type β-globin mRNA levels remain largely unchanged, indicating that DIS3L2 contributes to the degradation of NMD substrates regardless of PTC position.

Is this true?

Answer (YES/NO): NO